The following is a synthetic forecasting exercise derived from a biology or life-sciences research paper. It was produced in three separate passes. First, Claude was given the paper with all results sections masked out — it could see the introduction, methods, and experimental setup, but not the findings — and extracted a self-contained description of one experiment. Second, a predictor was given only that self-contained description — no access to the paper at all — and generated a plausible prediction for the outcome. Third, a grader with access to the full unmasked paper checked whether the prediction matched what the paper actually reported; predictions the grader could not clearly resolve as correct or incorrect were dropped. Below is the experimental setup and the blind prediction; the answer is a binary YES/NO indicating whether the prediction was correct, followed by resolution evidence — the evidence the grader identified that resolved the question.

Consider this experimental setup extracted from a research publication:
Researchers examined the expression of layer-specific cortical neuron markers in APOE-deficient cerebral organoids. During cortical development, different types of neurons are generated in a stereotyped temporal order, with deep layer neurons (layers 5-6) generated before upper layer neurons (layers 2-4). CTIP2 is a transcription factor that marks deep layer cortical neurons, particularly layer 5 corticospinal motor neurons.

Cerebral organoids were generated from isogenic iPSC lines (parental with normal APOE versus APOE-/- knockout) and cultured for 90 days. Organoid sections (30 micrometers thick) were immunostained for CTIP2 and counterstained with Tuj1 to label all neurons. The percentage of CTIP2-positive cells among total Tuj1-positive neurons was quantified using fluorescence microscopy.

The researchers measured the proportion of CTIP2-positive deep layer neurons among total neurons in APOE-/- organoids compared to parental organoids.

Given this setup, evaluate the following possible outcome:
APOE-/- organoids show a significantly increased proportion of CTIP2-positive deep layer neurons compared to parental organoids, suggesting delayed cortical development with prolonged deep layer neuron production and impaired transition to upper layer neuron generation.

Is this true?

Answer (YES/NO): NO